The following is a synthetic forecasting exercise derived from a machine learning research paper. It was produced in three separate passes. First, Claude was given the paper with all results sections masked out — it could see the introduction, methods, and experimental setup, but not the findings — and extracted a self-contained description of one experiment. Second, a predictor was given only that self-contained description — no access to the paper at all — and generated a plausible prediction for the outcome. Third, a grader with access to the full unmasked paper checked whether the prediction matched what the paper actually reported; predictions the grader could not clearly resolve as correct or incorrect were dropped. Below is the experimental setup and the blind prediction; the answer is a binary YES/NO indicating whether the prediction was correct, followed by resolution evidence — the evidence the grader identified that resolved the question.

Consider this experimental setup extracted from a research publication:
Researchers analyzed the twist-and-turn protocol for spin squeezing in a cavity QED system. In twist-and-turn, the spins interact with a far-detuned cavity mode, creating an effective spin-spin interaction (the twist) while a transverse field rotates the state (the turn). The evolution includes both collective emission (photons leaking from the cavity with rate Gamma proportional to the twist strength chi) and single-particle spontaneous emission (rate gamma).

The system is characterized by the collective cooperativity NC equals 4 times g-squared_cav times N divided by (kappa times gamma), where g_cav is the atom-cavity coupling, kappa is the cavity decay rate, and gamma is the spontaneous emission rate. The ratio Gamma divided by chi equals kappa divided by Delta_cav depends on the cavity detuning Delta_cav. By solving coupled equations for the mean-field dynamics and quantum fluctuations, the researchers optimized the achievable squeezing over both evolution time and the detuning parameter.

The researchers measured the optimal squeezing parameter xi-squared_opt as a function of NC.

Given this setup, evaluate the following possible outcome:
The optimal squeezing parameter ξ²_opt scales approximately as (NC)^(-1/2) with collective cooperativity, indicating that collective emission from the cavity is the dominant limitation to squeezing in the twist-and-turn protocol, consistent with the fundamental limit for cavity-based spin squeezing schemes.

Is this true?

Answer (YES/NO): YES